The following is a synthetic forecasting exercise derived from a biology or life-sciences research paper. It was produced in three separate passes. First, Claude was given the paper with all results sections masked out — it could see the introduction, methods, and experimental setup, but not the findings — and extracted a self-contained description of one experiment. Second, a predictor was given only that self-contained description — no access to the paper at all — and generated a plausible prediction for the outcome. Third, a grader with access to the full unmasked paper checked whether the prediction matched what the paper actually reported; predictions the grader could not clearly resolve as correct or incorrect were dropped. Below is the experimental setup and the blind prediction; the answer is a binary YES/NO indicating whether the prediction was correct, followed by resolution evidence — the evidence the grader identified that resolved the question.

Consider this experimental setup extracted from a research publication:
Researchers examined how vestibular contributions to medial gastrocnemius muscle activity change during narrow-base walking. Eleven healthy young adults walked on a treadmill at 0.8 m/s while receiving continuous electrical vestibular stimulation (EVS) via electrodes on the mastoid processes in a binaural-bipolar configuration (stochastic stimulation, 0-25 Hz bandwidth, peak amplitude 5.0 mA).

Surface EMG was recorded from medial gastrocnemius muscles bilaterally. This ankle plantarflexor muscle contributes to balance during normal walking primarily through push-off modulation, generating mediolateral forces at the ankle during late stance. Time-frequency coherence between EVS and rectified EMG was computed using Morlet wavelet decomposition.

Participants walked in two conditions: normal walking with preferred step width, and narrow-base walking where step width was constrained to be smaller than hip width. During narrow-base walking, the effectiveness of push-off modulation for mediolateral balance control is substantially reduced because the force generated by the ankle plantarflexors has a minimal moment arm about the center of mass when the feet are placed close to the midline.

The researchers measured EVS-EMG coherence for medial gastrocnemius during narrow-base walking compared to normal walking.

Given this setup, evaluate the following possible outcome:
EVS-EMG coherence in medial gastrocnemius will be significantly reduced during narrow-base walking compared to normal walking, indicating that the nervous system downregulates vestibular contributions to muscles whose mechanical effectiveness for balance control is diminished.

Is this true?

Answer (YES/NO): YES